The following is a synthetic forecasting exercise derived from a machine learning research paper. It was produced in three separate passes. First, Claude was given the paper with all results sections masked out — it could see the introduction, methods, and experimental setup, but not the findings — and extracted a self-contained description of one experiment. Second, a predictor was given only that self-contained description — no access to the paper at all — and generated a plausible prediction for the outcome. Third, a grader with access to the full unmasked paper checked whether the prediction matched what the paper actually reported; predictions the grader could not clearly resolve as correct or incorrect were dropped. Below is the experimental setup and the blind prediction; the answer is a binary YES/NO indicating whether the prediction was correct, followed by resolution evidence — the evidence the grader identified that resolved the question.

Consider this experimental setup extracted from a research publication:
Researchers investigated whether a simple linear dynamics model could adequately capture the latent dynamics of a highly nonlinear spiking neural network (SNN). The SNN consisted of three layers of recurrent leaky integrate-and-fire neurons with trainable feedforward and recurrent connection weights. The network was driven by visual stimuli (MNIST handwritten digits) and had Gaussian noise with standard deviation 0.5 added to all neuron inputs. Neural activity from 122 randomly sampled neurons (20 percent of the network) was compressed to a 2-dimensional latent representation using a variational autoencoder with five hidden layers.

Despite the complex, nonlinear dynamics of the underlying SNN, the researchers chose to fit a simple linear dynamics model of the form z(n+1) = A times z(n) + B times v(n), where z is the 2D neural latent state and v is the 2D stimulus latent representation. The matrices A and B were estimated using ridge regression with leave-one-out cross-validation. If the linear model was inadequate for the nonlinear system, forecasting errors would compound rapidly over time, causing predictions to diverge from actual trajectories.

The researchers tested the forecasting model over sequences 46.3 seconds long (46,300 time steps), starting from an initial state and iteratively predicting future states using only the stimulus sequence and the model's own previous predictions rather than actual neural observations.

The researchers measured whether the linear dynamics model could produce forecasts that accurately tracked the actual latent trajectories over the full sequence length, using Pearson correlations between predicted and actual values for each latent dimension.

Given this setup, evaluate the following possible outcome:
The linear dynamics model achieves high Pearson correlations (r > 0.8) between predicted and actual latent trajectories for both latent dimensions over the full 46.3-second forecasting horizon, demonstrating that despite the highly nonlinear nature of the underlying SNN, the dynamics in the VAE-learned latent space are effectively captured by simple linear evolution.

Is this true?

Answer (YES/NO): NO